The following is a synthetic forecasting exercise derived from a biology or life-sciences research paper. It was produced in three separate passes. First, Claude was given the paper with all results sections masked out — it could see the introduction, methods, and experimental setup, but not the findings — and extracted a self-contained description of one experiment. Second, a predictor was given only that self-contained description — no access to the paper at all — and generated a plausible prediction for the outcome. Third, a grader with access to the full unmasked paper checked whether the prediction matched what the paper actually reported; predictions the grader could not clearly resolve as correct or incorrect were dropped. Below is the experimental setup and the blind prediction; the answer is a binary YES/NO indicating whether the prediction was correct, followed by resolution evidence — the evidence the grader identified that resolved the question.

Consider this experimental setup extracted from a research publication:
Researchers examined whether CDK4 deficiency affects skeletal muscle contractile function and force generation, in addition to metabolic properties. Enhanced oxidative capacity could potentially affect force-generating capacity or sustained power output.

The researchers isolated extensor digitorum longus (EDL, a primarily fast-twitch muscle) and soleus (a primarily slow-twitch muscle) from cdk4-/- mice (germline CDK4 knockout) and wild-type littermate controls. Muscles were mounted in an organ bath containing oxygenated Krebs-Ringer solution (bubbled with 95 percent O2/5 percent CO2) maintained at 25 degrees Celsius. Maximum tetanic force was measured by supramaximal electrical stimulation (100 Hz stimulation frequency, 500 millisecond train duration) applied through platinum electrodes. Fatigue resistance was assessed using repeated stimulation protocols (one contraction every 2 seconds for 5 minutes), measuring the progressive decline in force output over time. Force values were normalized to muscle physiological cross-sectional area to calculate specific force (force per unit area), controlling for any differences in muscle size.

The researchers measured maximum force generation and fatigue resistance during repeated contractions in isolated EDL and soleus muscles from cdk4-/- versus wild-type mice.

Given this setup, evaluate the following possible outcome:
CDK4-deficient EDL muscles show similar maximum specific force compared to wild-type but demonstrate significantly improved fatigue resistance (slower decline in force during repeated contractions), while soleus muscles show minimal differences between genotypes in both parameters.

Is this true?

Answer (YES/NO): NO